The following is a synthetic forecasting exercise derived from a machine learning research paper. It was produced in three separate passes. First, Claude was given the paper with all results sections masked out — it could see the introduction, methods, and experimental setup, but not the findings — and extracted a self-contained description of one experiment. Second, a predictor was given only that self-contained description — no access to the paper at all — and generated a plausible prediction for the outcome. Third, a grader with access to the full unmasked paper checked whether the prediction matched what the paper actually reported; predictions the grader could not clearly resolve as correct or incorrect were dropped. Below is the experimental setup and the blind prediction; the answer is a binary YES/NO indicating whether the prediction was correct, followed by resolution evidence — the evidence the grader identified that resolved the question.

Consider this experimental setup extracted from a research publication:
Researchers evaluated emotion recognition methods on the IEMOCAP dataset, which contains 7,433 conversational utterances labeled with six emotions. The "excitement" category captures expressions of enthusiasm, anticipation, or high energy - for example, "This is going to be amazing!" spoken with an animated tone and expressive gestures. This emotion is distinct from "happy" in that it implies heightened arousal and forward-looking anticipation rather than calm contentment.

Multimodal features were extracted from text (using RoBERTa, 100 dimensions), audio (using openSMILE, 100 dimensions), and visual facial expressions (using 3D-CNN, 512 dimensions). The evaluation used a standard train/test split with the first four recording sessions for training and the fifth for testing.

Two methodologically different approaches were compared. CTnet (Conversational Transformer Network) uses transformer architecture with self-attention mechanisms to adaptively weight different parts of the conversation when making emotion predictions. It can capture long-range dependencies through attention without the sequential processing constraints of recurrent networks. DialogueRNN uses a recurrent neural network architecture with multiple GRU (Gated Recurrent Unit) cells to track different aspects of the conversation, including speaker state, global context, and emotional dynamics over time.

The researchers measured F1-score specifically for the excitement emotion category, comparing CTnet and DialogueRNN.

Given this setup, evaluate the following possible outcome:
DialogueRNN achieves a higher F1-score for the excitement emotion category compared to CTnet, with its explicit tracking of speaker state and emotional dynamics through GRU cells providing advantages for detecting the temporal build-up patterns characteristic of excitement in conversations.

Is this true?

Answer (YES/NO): NO